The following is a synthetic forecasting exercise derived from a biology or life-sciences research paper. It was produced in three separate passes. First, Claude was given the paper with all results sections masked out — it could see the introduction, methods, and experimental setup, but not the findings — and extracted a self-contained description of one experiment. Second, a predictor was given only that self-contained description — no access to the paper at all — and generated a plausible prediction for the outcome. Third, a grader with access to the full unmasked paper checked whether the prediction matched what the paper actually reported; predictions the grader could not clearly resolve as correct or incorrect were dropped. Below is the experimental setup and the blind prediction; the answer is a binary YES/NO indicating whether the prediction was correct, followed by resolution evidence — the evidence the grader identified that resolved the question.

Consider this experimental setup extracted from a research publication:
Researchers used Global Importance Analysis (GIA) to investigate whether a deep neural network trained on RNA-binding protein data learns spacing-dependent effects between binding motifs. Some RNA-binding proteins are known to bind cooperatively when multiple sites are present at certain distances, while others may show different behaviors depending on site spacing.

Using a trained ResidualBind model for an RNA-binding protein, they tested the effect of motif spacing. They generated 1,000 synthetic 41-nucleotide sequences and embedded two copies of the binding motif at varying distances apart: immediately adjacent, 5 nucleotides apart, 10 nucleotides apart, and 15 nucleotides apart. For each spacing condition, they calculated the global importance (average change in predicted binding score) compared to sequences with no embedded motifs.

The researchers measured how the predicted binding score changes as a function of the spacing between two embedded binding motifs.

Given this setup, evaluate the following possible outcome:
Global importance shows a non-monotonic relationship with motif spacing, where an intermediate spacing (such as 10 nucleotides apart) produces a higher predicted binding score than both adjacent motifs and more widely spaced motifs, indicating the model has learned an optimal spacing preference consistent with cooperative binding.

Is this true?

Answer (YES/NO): NO